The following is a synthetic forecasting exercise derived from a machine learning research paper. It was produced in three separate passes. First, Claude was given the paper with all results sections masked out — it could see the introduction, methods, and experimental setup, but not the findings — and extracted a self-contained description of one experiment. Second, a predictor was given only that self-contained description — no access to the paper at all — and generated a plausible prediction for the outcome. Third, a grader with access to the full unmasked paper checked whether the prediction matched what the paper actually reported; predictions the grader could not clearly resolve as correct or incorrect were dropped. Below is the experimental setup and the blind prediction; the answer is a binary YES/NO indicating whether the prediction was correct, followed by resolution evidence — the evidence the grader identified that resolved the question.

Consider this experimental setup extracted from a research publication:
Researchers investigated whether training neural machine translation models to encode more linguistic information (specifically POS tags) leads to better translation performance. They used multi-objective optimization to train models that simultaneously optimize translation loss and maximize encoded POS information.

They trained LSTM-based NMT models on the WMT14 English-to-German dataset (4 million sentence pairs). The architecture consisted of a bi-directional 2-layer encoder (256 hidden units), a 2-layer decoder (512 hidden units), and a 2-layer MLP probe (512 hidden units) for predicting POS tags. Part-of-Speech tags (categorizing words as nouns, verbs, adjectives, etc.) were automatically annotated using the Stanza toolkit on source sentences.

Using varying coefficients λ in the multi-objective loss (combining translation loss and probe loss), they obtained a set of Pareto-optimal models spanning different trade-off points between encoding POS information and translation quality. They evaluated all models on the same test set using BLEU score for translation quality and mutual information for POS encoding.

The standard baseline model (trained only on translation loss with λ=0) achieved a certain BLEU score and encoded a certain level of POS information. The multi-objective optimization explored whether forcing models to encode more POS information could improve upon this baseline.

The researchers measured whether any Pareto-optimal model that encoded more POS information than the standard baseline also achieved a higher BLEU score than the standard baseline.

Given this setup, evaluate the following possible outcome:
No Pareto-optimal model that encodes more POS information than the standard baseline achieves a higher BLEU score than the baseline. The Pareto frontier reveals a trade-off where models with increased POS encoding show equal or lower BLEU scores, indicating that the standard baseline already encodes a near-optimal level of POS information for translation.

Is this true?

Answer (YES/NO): NO